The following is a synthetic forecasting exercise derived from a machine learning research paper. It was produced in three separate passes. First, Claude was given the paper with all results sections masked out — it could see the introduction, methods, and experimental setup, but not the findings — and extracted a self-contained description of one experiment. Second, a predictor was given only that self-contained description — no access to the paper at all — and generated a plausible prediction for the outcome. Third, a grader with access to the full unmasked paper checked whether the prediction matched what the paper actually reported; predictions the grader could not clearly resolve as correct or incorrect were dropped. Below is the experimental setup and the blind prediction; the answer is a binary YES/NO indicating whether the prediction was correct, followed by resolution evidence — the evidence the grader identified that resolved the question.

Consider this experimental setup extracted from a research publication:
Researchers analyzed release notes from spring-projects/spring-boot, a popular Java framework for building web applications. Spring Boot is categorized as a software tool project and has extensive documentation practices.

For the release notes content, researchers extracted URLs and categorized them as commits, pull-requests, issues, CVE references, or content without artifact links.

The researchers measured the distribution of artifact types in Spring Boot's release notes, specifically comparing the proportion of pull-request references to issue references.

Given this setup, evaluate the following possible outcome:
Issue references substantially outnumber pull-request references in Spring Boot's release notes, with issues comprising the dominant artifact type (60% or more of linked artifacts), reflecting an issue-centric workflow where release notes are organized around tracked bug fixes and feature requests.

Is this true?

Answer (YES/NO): YES